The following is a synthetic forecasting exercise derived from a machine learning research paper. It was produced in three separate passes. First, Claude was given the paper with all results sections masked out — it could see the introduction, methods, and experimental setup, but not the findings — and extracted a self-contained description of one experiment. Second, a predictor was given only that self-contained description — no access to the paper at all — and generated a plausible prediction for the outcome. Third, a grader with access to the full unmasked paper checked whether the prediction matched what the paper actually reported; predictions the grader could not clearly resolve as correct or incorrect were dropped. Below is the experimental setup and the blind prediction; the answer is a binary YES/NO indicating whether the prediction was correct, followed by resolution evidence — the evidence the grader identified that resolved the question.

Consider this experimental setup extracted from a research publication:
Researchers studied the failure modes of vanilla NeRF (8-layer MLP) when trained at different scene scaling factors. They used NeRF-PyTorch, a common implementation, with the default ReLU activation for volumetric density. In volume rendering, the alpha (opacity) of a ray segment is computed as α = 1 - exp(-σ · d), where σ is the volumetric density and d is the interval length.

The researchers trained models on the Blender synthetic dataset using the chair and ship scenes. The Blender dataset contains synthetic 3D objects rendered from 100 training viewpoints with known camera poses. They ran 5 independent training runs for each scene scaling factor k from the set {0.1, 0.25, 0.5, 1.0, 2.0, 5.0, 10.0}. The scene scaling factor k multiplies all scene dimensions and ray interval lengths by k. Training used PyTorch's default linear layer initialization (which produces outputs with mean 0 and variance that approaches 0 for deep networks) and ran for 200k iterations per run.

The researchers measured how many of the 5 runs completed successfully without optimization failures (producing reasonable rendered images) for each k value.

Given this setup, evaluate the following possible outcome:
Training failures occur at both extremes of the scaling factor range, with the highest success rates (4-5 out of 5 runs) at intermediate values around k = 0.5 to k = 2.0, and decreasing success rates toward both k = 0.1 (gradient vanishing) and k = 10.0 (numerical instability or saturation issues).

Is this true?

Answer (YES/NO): NO